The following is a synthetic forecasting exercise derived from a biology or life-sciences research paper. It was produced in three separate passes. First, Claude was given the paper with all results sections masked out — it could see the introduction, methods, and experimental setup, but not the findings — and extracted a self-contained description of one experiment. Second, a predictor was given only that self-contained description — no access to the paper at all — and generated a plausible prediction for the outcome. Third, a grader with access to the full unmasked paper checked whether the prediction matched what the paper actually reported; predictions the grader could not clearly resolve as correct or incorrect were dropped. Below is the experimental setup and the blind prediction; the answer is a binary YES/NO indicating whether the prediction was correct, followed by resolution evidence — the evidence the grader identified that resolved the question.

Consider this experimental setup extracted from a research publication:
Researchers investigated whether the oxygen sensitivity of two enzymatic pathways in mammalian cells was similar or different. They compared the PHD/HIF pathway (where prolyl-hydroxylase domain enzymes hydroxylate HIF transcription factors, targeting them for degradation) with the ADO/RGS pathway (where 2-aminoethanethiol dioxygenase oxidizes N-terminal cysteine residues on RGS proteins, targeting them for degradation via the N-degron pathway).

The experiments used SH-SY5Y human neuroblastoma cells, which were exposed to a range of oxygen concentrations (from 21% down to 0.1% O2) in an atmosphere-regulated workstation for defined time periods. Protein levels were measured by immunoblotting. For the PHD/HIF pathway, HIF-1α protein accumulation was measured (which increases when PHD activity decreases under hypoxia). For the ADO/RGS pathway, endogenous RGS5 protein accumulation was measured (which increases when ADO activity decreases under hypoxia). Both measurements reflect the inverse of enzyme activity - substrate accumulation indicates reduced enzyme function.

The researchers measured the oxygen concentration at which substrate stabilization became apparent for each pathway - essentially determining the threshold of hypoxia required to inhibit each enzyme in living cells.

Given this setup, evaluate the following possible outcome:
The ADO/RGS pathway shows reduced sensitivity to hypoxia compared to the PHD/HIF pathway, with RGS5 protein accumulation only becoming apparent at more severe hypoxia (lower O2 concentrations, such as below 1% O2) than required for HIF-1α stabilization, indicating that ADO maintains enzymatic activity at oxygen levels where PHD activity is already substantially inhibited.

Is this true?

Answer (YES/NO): NO